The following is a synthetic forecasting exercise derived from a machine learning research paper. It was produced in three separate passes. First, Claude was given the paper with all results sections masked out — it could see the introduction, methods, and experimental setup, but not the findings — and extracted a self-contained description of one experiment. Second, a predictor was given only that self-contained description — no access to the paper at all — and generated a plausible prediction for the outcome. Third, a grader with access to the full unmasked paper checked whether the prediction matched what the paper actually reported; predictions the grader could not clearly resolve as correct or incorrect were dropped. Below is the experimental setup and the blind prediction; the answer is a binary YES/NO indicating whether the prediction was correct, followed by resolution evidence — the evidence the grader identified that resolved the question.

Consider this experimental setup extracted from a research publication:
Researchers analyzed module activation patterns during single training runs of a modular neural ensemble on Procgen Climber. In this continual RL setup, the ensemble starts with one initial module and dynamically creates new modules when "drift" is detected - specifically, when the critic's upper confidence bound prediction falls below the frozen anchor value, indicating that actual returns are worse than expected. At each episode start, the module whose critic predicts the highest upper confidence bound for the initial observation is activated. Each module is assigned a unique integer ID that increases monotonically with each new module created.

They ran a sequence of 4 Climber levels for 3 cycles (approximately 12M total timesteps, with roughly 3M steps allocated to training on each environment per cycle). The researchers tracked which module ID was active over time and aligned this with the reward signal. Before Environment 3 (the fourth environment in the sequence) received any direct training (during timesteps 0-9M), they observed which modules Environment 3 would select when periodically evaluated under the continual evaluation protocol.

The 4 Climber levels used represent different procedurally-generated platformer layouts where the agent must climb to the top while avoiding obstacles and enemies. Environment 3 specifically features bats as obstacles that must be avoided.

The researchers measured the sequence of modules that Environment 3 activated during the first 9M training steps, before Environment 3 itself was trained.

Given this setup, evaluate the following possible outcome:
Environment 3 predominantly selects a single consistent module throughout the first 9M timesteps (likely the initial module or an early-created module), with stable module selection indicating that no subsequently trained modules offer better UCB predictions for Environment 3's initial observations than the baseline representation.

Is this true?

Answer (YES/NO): NO